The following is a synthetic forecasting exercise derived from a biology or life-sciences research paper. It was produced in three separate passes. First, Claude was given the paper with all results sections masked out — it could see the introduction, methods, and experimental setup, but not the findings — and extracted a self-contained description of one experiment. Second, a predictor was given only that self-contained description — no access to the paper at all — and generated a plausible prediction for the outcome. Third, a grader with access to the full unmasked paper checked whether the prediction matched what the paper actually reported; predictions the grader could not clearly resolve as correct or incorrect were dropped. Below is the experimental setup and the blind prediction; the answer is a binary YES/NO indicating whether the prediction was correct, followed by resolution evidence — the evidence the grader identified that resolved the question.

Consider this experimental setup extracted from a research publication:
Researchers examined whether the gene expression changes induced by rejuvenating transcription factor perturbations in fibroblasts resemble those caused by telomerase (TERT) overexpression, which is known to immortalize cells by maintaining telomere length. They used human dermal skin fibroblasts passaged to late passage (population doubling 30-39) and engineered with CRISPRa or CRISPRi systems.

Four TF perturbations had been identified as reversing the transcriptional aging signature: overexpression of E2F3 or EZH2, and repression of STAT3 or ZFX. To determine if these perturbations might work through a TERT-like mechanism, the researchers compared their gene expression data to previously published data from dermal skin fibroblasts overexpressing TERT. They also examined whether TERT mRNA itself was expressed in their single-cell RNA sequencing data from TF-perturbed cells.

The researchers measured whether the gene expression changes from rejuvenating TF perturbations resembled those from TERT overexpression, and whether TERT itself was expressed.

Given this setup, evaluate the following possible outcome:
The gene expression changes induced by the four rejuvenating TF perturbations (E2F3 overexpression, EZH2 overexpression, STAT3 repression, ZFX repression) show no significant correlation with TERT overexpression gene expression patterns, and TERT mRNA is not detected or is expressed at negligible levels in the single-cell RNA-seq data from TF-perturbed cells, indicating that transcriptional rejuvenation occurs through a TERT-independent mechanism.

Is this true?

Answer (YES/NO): YES